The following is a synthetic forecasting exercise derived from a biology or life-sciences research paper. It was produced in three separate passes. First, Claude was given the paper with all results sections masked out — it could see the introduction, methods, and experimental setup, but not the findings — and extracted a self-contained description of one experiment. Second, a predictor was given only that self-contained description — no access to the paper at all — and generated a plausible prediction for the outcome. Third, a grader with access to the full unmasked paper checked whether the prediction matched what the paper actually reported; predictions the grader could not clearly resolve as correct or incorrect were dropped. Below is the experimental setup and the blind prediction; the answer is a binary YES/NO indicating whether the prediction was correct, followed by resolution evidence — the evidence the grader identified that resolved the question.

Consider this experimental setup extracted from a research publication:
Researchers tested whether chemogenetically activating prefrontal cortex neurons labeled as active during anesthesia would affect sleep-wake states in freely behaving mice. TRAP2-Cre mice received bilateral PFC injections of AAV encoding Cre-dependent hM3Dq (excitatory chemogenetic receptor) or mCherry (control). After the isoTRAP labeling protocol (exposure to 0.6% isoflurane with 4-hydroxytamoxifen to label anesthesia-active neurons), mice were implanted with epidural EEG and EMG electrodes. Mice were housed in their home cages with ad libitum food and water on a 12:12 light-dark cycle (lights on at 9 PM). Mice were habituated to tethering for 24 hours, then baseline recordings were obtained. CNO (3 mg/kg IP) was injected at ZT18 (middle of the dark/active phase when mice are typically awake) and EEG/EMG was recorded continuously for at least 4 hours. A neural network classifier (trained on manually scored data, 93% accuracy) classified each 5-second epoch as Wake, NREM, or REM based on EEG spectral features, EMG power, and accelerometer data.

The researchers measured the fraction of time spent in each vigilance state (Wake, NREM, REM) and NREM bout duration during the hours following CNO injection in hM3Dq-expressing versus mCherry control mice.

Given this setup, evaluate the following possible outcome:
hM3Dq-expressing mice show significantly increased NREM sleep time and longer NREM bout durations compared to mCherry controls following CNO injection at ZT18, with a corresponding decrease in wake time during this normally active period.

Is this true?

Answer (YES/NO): YES